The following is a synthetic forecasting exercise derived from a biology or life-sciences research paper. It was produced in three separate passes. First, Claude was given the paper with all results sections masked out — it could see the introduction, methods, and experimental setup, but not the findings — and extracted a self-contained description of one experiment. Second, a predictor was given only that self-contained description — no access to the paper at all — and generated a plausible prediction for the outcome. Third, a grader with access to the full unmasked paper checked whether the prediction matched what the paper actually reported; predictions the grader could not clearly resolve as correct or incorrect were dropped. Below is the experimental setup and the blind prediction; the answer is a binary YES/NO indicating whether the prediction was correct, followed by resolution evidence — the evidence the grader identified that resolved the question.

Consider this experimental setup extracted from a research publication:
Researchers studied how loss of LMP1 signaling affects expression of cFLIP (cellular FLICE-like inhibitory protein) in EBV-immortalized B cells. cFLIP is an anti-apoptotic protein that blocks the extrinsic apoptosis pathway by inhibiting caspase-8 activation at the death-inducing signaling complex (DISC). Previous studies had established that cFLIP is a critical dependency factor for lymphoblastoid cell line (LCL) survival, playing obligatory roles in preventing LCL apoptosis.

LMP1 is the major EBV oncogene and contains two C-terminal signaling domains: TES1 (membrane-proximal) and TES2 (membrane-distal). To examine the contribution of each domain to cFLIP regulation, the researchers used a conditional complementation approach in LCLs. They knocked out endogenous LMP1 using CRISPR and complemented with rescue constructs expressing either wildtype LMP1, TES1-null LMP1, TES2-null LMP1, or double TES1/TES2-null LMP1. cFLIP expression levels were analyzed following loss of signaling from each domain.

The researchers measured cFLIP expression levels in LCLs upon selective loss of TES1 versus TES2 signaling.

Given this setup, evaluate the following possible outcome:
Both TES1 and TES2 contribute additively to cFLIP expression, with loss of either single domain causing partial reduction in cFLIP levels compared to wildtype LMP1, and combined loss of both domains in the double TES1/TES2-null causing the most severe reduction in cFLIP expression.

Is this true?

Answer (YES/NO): NO